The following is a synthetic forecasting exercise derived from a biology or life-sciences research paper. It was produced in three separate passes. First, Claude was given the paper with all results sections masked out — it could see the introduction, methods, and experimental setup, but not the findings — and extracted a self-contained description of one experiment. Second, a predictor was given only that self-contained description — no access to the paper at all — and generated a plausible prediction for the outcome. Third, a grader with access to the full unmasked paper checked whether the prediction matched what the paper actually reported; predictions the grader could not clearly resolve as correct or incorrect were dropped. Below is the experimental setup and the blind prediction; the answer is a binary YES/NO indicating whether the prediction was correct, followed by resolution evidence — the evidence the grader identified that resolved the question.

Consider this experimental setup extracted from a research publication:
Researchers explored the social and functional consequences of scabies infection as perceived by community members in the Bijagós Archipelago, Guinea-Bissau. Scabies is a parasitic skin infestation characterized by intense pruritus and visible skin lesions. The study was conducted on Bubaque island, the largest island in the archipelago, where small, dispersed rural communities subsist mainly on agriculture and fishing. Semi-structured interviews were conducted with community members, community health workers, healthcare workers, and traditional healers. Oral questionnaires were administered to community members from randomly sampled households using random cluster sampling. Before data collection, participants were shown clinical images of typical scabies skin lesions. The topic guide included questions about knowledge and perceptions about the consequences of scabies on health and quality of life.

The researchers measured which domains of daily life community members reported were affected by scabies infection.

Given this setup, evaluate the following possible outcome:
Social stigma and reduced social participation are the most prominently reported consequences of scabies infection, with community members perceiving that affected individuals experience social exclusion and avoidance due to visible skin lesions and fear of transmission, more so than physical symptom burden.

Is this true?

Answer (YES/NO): NO